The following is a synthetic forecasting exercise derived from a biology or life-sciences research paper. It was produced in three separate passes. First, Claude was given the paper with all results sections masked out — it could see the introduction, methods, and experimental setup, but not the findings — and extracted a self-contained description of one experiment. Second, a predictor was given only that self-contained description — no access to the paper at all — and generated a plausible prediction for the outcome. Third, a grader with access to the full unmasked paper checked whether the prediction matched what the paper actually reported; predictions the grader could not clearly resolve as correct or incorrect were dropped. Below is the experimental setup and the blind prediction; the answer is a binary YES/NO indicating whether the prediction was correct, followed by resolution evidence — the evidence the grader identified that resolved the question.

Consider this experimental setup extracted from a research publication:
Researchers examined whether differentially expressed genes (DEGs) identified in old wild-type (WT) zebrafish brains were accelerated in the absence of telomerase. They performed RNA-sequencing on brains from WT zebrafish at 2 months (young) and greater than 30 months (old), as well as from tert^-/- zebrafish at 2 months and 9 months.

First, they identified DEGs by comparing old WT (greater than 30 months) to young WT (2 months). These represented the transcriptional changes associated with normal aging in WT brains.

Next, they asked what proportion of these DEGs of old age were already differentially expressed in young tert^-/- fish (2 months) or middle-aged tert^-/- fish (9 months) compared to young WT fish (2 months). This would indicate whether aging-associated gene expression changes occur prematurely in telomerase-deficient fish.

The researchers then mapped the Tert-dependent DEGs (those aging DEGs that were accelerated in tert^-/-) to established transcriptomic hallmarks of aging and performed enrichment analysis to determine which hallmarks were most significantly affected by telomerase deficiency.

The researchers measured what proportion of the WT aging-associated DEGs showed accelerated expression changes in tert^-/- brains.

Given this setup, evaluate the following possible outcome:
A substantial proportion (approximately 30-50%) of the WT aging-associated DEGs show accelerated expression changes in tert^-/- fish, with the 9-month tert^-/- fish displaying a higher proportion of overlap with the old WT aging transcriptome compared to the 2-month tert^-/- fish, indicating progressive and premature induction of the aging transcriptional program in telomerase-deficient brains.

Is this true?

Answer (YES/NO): NO